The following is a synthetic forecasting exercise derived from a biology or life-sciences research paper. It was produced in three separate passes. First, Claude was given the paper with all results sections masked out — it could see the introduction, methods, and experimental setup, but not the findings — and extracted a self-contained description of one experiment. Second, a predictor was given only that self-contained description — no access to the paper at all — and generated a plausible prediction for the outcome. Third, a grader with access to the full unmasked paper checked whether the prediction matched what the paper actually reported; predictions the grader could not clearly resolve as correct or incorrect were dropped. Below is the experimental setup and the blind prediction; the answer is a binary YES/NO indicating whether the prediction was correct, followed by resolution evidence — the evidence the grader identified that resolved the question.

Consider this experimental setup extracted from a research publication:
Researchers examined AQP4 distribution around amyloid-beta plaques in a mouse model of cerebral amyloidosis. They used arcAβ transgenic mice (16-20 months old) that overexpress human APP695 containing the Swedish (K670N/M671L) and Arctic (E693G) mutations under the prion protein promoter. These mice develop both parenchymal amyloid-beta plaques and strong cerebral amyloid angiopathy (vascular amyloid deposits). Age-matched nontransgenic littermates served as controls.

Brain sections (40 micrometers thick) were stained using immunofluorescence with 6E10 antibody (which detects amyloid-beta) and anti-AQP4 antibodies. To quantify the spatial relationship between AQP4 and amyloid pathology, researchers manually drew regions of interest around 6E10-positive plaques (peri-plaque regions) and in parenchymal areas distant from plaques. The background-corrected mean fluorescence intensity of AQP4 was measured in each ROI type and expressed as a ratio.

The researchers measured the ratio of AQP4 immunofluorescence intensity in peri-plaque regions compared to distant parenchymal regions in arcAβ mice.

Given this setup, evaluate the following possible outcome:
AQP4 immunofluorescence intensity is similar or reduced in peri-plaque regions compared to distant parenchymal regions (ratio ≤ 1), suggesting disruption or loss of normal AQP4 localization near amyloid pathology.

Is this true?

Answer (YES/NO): NO